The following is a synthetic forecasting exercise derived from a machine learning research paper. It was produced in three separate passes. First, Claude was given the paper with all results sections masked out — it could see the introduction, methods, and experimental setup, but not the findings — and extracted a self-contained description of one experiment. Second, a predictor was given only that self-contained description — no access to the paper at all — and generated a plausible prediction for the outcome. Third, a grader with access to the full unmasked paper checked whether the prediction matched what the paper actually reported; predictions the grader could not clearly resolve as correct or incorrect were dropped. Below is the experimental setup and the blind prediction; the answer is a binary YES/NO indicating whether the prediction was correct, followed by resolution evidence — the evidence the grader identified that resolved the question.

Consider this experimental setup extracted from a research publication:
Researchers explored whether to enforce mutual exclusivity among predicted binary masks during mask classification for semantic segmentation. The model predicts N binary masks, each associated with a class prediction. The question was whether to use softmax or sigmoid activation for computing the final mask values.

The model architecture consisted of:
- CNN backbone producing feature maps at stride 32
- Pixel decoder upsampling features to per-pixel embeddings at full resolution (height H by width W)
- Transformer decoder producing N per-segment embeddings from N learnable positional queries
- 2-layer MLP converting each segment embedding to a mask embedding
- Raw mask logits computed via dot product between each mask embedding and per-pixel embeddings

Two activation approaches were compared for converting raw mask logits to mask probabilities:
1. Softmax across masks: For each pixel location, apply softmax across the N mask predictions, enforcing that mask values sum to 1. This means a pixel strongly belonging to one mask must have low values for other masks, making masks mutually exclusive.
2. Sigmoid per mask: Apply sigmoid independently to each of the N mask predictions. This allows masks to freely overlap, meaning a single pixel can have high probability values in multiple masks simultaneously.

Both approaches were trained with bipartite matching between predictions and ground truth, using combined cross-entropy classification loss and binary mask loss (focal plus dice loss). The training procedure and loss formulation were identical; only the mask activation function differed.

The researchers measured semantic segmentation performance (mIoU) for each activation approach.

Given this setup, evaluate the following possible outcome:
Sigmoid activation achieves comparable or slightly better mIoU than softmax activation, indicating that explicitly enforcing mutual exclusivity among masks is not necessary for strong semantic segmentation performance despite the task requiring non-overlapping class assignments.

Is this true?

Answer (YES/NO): YES